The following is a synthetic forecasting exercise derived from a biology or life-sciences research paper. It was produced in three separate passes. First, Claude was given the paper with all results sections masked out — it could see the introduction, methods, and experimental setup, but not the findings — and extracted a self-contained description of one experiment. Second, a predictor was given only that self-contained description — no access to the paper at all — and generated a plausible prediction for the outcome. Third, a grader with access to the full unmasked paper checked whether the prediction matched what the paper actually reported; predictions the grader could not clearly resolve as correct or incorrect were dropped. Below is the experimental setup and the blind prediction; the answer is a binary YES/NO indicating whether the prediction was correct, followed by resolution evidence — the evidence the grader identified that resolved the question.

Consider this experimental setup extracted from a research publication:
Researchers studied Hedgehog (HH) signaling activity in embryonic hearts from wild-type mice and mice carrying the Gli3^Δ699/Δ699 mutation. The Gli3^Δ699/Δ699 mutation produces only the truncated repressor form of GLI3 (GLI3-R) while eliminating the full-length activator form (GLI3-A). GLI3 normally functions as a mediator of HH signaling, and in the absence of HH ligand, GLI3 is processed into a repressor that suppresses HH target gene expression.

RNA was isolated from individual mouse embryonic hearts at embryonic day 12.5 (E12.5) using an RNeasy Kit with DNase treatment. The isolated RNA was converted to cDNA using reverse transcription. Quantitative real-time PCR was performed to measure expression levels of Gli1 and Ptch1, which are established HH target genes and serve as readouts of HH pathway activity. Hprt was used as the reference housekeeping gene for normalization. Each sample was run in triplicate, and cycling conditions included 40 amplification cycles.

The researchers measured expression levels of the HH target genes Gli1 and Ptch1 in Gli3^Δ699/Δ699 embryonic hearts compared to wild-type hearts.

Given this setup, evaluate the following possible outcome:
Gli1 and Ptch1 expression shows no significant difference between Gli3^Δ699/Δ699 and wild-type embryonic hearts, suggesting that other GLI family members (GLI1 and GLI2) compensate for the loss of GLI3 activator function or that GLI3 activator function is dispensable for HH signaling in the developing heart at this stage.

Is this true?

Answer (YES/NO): NO